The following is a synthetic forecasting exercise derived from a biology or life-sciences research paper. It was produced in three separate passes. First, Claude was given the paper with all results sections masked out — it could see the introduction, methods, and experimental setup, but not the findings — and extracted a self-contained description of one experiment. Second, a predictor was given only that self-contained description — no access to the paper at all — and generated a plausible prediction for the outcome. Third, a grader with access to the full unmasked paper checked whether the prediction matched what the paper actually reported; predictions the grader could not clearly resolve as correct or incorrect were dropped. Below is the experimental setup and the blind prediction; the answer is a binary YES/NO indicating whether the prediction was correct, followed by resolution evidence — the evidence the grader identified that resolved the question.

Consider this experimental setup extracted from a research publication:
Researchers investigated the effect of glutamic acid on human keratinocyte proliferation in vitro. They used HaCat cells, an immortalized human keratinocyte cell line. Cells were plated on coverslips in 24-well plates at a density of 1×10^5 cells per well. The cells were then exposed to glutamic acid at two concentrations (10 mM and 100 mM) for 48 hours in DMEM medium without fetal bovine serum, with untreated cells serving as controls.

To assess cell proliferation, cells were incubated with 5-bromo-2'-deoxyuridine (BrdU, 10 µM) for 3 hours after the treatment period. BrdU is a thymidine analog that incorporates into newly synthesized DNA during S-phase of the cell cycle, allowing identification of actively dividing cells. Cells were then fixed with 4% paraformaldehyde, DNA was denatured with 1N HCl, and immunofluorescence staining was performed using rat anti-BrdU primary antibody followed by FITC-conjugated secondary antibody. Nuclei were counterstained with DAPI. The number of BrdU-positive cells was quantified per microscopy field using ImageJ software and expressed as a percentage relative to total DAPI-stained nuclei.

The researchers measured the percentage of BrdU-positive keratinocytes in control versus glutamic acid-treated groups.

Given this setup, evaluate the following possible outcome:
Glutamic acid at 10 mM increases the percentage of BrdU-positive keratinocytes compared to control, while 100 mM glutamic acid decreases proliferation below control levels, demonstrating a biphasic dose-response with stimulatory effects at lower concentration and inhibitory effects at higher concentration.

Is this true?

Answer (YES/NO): YES